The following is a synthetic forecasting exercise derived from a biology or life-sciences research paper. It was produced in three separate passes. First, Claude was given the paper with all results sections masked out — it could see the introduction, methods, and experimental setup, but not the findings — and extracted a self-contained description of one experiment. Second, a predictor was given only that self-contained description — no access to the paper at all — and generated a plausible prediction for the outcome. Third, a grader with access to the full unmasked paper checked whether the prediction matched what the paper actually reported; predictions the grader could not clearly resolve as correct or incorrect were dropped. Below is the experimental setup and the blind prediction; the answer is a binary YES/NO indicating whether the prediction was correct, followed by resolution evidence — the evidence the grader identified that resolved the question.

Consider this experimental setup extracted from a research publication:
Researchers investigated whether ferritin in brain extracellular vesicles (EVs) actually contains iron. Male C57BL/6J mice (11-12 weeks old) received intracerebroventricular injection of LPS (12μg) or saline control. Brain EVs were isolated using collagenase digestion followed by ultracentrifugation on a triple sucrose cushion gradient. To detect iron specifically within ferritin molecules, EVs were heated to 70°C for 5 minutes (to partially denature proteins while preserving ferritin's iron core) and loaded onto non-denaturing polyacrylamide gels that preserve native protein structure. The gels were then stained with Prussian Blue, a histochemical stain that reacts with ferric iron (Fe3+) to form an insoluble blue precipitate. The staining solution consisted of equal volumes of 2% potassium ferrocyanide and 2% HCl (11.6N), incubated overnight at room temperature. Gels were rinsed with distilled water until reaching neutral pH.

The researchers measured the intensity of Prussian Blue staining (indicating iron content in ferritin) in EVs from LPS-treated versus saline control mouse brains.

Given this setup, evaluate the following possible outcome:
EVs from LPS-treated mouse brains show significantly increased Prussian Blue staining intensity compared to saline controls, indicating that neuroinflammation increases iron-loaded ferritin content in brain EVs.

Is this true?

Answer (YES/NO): YES